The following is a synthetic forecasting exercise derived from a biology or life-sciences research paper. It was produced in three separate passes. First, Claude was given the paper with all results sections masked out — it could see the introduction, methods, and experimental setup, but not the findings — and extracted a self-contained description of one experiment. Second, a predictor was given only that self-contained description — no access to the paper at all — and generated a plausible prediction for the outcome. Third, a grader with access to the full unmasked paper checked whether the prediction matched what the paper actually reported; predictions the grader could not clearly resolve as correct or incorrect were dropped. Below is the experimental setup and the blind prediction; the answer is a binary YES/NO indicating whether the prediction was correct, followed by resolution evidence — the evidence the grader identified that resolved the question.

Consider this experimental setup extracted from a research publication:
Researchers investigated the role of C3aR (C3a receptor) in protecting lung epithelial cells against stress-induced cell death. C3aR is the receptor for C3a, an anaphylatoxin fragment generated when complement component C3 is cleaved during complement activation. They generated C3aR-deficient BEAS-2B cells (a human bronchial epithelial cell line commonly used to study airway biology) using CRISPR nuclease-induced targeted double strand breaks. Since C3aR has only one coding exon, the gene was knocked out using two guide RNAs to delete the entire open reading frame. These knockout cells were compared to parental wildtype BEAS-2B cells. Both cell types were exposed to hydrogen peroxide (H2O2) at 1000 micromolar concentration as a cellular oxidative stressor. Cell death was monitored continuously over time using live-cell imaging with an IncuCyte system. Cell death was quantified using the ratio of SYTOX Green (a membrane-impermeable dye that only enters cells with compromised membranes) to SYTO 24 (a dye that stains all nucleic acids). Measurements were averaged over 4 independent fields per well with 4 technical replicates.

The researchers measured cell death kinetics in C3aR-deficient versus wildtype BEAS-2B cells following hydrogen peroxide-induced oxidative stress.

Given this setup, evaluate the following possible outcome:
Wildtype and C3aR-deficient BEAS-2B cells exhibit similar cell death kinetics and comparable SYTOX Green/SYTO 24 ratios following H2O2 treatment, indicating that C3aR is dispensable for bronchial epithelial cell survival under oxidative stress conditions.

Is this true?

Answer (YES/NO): NO